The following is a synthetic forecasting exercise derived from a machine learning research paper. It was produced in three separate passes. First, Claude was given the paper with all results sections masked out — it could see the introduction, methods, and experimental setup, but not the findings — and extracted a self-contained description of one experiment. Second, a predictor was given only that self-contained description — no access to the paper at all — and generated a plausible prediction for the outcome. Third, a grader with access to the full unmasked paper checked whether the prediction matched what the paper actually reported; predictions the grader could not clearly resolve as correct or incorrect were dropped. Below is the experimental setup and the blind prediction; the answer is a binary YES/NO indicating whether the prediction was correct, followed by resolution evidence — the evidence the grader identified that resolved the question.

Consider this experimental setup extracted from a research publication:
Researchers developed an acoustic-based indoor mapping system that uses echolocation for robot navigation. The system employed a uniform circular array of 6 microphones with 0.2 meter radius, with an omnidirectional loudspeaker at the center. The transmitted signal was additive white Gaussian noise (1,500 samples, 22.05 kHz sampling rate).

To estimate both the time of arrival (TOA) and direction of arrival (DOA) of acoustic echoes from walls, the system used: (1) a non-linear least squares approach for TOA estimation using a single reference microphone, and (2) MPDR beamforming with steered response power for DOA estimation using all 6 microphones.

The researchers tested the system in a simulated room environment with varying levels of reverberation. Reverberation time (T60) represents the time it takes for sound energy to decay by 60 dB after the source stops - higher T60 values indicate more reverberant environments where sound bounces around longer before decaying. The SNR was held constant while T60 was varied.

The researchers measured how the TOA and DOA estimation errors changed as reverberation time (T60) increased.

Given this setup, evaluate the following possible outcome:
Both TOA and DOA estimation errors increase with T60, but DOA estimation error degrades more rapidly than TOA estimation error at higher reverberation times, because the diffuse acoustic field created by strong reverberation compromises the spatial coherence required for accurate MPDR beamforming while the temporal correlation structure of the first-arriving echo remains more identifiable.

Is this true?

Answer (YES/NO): NO